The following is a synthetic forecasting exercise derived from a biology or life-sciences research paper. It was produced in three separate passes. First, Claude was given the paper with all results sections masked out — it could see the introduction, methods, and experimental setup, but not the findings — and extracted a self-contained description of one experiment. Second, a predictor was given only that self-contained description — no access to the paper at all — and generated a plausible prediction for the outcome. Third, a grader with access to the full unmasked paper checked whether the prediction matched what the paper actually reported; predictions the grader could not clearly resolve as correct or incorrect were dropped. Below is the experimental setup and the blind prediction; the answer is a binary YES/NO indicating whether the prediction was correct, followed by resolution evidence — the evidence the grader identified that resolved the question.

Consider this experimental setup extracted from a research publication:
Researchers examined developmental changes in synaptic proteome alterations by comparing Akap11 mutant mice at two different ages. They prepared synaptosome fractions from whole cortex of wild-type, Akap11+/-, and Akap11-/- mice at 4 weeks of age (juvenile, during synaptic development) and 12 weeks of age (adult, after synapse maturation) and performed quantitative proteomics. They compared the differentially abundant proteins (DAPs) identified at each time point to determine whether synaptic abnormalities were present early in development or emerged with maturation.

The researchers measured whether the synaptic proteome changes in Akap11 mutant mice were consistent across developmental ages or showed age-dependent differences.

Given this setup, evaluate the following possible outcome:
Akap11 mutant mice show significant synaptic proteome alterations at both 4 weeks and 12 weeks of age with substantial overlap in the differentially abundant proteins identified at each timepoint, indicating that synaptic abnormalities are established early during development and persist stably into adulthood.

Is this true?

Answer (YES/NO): NO